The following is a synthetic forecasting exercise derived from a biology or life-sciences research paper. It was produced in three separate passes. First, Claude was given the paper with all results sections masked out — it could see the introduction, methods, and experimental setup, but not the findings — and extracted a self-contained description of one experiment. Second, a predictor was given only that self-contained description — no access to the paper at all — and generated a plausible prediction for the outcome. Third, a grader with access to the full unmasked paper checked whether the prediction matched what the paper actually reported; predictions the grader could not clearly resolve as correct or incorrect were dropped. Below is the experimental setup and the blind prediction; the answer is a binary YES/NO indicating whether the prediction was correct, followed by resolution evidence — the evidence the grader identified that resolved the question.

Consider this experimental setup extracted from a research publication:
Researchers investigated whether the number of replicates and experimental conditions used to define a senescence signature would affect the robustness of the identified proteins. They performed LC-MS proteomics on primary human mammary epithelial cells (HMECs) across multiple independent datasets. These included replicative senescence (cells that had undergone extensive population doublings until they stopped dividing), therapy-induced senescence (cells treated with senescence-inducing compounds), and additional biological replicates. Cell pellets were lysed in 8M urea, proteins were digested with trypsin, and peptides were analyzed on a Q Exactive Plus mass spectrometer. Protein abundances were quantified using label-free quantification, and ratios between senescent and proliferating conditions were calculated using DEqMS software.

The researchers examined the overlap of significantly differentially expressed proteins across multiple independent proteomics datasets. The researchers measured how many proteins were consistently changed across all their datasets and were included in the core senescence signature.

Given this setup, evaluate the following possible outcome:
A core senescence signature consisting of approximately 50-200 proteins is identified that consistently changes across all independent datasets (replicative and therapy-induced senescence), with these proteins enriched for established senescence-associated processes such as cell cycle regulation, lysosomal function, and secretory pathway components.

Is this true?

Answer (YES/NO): YES